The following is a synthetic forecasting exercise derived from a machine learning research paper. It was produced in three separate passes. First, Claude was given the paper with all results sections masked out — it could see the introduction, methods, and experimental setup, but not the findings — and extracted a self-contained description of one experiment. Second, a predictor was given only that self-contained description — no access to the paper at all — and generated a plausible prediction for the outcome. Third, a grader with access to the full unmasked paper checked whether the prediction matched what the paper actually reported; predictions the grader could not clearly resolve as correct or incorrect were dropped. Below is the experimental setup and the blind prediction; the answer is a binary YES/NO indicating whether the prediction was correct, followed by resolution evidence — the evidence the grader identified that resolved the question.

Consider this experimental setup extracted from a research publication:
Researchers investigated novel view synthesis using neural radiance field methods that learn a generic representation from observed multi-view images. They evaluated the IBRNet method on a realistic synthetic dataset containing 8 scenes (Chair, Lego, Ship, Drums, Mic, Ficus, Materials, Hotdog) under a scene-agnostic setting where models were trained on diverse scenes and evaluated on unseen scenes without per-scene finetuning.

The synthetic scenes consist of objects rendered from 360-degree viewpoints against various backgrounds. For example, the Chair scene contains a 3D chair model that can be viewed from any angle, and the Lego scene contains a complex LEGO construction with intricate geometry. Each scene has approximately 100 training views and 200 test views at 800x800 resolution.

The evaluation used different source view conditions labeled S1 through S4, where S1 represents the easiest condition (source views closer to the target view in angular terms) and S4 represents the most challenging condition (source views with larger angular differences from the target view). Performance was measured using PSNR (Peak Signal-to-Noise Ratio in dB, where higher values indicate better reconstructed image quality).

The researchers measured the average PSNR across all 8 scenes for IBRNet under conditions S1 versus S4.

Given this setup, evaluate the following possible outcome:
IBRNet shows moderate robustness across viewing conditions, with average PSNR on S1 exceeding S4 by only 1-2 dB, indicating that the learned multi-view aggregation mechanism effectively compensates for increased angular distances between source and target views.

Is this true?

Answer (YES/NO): NO